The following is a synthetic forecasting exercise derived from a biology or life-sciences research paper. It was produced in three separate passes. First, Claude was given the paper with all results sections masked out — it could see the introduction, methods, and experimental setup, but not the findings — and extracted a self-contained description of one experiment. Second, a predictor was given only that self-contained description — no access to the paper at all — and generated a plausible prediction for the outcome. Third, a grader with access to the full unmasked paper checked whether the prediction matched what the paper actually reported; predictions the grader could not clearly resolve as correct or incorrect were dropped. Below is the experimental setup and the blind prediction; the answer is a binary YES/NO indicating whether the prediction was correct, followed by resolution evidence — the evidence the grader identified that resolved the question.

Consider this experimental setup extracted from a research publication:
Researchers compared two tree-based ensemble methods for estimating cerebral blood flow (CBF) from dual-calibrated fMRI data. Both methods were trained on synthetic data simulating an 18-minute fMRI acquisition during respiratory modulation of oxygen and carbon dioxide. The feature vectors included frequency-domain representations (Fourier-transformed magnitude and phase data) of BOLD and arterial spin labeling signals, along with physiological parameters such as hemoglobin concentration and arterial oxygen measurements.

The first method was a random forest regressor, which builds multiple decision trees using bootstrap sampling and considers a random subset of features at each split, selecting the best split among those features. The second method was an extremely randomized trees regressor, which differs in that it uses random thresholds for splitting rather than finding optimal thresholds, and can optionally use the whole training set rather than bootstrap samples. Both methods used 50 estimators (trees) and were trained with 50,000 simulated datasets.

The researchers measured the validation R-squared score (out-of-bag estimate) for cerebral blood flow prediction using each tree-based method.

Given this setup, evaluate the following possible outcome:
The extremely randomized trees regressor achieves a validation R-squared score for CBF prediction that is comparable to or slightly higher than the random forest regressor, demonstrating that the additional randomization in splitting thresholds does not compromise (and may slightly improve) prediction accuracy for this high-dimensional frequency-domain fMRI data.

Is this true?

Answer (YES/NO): YES